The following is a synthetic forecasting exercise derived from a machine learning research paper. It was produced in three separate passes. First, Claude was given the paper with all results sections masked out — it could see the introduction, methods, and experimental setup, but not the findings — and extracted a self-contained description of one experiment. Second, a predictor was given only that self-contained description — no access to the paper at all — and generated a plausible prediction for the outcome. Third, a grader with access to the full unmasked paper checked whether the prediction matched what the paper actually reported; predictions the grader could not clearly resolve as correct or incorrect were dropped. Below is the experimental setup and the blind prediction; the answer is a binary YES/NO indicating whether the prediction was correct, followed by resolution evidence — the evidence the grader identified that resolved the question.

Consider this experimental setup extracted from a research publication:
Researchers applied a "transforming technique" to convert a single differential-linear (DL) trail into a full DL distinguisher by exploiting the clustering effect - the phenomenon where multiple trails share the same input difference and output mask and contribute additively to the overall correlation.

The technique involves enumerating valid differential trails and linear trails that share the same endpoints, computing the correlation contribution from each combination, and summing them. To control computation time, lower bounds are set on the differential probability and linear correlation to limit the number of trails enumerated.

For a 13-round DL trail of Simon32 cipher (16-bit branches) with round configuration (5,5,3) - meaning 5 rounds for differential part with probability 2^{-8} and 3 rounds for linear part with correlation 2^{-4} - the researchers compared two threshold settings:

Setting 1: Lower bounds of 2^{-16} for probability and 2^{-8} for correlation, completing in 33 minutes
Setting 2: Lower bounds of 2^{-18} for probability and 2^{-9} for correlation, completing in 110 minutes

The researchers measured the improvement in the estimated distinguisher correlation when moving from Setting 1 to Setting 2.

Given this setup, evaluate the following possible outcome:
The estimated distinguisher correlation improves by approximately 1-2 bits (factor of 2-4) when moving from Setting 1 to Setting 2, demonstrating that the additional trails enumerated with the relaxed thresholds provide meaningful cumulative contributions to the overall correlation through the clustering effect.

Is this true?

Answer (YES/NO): NO